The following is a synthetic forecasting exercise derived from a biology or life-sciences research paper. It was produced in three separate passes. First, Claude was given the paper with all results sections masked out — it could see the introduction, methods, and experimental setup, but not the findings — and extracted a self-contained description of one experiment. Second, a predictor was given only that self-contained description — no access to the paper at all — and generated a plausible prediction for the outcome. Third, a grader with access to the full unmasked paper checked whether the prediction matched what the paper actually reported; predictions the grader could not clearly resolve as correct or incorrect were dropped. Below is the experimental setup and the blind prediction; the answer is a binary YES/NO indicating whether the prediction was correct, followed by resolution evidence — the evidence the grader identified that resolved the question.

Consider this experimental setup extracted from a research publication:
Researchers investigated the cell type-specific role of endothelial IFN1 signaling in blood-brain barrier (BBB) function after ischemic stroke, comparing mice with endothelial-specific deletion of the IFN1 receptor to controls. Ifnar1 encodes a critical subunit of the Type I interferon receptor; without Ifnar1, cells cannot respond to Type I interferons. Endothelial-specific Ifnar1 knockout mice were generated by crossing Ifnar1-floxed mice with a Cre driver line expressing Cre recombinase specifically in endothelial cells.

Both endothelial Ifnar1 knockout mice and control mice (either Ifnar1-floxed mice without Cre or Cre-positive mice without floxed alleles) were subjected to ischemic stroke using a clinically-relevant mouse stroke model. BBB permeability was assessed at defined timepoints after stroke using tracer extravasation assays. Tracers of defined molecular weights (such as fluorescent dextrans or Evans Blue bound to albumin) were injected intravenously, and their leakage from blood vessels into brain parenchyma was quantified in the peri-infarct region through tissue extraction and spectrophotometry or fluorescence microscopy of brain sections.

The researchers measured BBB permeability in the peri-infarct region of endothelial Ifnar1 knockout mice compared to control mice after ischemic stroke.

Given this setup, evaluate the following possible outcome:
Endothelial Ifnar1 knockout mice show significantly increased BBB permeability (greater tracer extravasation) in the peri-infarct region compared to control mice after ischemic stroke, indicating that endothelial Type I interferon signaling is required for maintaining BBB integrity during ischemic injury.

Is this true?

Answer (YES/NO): NO